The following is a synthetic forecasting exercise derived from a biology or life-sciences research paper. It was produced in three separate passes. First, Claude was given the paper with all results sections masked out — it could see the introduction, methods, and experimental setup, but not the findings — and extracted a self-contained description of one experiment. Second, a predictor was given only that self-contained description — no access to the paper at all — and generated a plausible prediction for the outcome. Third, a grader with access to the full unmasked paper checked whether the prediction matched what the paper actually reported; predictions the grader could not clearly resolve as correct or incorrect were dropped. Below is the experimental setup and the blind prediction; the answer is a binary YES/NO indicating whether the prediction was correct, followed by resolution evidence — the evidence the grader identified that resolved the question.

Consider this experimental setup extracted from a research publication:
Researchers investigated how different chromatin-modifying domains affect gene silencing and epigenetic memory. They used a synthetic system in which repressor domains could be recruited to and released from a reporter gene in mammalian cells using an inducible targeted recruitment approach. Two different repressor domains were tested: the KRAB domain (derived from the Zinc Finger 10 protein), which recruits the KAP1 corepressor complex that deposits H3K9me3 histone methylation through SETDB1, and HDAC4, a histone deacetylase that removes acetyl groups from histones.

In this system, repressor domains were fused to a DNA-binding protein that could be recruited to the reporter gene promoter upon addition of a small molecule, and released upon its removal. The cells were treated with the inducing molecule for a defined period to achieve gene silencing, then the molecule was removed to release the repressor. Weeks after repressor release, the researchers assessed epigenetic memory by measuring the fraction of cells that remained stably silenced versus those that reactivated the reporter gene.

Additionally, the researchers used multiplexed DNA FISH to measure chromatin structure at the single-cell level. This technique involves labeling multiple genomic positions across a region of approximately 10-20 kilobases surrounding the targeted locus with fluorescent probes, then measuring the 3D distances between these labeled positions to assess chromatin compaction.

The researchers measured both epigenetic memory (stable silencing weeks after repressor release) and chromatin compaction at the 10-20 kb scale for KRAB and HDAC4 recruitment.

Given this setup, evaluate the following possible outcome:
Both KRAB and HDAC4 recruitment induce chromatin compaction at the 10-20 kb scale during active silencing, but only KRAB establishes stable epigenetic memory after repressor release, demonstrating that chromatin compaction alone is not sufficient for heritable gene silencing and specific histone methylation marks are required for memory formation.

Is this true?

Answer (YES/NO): NO